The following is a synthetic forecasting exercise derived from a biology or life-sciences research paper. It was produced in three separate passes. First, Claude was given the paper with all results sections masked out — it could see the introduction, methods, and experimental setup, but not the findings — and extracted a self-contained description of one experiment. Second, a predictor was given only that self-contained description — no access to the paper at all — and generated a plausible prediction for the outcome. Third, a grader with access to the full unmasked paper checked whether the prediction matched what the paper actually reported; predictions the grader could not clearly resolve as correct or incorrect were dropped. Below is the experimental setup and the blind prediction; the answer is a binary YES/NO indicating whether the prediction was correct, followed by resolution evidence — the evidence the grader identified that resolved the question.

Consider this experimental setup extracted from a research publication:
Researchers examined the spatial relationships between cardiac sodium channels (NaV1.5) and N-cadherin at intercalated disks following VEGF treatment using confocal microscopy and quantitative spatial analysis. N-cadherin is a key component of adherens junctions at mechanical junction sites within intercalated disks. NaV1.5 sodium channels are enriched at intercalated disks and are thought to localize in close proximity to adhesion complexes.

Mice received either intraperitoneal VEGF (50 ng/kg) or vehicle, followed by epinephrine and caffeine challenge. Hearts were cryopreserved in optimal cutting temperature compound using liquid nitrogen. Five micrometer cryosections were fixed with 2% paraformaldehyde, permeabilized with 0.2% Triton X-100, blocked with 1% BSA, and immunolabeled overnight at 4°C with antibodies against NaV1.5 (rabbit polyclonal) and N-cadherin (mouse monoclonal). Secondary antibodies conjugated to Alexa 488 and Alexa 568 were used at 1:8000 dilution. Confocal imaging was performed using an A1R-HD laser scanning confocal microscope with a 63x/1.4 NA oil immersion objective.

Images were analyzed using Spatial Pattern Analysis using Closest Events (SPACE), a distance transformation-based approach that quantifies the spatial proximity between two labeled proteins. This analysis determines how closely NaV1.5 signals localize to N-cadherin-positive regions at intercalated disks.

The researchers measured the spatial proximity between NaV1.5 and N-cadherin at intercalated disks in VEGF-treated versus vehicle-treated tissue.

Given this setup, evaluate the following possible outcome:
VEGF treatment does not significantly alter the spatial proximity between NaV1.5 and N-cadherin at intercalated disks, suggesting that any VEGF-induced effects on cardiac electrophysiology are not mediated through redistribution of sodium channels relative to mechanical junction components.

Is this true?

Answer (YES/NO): NO